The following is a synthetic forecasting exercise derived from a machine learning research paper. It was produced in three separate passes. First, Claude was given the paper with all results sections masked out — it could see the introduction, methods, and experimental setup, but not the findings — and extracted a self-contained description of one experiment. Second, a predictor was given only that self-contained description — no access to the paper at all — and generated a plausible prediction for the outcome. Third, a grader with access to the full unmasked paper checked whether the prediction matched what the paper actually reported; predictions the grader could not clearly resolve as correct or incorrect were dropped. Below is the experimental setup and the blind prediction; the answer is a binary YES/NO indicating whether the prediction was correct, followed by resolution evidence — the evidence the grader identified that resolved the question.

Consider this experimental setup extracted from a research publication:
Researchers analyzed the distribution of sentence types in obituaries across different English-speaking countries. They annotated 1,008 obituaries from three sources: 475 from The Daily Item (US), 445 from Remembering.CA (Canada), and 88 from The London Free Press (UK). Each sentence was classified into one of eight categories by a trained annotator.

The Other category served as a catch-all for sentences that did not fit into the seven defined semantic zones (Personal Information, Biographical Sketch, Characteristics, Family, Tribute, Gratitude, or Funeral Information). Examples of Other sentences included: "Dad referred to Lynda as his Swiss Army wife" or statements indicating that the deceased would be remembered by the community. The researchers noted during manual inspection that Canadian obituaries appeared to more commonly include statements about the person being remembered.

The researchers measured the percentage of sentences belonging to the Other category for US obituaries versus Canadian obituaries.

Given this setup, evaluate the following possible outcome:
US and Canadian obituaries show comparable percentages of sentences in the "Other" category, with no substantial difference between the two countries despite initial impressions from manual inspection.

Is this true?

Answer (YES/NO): NO